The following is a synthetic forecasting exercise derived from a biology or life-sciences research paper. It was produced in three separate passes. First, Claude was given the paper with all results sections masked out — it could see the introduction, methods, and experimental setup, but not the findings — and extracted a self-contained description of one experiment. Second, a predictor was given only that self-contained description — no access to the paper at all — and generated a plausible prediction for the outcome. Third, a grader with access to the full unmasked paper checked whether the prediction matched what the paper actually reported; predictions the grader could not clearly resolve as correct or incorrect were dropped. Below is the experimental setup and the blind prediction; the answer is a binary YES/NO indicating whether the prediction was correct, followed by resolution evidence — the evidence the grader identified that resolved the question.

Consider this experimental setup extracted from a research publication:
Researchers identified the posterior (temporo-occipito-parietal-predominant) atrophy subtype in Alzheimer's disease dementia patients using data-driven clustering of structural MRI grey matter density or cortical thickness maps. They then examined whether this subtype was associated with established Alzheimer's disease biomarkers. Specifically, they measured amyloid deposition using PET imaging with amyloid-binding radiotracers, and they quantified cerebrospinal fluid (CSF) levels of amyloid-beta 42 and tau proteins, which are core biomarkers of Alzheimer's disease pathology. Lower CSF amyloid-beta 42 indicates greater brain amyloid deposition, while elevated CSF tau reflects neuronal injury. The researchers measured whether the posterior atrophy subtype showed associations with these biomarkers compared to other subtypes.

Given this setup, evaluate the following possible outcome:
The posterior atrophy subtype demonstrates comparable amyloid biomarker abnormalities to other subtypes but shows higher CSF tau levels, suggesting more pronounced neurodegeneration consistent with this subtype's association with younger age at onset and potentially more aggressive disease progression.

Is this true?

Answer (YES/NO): NO